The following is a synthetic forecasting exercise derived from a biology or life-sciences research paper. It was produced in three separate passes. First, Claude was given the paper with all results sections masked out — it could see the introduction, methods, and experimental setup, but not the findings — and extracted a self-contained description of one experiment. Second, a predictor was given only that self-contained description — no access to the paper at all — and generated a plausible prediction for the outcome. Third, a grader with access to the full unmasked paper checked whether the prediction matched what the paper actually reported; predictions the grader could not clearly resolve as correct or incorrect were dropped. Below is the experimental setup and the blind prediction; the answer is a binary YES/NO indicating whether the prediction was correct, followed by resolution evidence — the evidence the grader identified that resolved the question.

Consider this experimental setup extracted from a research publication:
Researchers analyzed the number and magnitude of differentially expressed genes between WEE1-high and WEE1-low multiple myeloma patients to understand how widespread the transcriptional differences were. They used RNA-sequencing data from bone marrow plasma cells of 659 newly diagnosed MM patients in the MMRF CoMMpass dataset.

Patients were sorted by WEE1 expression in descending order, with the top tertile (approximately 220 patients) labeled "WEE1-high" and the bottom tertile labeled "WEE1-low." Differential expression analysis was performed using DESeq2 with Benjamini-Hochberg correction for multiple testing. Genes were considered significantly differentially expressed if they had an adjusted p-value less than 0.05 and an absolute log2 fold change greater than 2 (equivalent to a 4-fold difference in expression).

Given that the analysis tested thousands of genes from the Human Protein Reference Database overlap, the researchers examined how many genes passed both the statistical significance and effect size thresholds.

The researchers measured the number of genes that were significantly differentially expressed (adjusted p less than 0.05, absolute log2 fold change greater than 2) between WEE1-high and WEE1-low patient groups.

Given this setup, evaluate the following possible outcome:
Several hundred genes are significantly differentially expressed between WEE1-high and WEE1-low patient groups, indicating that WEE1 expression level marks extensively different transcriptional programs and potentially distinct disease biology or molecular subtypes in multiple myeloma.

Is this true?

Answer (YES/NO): NO